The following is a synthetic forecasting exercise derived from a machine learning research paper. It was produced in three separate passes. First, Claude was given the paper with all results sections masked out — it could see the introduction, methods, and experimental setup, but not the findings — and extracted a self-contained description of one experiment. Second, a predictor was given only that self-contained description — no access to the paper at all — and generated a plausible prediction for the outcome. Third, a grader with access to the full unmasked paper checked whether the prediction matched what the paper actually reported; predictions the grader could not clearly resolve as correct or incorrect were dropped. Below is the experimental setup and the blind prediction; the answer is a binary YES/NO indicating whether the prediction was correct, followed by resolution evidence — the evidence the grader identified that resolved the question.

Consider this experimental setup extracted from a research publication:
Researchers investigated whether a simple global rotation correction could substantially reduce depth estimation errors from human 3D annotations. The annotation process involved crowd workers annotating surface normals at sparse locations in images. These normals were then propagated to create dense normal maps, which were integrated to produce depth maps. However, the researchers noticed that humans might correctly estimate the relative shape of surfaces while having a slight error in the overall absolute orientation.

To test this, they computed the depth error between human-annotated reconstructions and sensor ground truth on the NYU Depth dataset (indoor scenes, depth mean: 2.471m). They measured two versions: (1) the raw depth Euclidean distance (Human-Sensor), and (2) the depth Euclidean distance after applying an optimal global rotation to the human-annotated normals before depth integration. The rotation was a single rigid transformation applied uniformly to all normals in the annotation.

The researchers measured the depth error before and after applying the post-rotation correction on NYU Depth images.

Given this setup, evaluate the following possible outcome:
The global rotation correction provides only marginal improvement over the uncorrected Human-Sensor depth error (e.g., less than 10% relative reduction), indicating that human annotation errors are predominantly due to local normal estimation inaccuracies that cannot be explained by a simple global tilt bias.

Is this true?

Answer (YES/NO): NO